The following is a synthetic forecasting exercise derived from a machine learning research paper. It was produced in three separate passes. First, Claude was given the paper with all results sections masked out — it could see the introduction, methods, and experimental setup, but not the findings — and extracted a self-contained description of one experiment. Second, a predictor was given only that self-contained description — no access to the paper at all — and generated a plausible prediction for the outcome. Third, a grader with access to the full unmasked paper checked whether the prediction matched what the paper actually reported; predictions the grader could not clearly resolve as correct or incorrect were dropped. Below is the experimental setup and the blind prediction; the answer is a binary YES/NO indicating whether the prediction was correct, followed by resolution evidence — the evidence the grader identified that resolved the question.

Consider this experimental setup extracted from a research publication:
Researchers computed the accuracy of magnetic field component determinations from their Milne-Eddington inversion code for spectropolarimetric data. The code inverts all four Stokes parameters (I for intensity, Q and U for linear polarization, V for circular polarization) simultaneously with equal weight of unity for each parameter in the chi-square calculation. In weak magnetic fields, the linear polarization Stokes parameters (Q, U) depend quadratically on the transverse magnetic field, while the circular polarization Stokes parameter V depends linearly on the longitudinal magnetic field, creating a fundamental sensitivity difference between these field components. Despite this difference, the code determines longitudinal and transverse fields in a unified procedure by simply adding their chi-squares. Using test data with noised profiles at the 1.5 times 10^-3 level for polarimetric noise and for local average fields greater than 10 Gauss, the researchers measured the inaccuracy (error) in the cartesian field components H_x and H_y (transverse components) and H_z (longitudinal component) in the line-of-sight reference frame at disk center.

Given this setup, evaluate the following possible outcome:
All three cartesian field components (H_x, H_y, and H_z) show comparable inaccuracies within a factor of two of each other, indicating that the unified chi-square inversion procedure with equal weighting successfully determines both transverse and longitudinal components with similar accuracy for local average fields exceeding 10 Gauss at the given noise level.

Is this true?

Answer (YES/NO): YES